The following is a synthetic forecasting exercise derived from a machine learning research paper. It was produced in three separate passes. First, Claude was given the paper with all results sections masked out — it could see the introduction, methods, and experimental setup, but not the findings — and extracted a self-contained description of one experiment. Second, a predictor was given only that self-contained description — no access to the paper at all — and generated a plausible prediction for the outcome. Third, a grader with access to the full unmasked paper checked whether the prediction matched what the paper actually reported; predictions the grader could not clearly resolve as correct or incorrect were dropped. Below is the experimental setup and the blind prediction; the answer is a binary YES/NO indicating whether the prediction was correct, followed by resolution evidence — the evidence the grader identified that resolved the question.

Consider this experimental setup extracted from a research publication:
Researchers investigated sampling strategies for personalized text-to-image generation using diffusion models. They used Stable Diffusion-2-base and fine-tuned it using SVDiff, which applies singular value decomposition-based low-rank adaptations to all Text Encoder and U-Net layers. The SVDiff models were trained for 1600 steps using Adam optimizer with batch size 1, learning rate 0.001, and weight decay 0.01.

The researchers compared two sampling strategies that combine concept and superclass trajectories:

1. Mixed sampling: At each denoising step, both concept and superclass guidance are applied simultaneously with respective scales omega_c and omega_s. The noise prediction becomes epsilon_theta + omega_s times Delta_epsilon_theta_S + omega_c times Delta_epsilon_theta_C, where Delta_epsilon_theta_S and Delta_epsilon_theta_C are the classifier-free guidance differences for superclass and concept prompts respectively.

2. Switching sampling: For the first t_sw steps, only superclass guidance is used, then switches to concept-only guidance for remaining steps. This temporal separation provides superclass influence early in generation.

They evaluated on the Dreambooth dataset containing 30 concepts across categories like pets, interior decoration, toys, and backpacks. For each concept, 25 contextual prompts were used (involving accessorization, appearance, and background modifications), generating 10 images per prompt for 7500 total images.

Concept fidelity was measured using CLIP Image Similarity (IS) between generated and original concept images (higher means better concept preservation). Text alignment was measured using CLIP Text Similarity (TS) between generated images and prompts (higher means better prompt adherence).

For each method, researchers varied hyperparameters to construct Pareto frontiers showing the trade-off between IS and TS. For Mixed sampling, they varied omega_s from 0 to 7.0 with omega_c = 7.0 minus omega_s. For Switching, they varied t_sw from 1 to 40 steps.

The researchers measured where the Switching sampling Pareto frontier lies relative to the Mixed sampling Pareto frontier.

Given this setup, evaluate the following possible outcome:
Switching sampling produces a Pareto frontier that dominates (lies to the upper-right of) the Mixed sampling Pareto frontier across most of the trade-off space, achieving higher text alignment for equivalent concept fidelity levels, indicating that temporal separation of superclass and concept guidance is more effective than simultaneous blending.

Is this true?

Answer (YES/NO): NO